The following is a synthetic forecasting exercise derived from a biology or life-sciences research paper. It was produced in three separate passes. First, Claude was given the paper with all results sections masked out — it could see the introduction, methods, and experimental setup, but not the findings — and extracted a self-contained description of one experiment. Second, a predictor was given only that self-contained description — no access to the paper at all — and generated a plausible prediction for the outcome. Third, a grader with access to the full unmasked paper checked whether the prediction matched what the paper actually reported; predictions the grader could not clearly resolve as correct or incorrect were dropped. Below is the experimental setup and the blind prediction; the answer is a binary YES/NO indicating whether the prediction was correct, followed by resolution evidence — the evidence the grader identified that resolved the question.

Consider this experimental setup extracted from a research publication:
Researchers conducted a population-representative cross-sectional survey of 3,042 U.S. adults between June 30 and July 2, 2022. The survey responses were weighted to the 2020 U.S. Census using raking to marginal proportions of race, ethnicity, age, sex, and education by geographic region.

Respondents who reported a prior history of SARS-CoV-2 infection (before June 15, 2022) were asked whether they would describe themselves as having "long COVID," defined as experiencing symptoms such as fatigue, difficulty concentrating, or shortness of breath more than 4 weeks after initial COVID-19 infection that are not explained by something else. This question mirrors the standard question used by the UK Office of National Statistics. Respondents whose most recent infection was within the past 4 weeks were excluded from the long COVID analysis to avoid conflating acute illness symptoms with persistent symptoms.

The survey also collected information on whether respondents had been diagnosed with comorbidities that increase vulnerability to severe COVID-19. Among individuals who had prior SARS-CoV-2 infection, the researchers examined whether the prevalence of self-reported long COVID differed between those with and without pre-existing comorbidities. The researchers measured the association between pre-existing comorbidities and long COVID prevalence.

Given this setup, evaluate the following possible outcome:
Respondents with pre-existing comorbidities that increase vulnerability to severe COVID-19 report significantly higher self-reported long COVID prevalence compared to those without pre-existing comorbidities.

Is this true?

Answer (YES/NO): YES